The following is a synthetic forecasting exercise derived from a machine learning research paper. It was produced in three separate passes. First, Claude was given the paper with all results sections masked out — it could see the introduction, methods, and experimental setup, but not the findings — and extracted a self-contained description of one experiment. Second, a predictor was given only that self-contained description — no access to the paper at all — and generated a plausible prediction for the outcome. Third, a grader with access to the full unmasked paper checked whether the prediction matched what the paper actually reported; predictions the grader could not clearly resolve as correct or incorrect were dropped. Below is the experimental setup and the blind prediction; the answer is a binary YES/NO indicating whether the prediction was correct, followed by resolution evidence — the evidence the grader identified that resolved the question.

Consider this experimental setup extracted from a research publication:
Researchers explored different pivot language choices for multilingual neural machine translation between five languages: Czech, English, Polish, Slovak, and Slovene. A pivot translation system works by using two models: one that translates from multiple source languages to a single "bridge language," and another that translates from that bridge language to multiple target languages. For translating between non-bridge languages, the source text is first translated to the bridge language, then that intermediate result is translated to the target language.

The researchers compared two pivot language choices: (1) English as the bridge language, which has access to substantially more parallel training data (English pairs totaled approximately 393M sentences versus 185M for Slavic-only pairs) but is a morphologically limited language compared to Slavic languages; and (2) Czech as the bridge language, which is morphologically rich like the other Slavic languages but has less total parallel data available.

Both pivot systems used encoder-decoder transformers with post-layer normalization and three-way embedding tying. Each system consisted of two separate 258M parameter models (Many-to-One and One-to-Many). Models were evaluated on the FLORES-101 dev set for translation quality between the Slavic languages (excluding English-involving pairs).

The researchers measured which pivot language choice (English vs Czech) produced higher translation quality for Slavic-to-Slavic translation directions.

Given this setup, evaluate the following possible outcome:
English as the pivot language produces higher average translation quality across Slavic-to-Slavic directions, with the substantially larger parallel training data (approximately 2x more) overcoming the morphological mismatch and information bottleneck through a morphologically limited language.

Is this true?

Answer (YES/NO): NO